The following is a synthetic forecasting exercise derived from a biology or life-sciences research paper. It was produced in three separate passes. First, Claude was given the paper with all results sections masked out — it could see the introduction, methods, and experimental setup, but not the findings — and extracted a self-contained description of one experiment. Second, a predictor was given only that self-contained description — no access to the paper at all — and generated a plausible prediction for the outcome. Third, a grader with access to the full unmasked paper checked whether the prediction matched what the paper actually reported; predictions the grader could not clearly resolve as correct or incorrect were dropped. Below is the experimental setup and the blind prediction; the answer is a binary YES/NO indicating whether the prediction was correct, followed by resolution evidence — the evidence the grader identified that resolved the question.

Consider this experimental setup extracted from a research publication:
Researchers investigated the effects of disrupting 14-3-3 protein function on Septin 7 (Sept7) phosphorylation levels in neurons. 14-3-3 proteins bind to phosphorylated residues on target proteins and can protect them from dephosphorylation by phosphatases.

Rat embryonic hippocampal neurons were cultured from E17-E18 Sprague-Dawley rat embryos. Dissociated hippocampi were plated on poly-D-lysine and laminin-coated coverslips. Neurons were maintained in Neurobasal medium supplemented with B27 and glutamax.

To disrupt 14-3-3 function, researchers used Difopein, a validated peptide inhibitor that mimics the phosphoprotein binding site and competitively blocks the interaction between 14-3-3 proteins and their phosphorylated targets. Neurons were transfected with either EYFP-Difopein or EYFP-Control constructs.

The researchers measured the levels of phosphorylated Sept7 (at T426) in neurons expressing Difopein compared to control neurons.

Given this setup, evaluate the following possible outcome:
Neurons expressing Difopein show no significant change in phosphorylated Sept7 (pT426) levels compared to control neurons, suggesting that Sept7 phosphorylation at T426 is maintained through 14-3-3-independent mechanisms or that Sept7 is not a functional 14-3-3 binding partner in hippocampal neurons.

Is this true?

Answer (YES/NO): NO